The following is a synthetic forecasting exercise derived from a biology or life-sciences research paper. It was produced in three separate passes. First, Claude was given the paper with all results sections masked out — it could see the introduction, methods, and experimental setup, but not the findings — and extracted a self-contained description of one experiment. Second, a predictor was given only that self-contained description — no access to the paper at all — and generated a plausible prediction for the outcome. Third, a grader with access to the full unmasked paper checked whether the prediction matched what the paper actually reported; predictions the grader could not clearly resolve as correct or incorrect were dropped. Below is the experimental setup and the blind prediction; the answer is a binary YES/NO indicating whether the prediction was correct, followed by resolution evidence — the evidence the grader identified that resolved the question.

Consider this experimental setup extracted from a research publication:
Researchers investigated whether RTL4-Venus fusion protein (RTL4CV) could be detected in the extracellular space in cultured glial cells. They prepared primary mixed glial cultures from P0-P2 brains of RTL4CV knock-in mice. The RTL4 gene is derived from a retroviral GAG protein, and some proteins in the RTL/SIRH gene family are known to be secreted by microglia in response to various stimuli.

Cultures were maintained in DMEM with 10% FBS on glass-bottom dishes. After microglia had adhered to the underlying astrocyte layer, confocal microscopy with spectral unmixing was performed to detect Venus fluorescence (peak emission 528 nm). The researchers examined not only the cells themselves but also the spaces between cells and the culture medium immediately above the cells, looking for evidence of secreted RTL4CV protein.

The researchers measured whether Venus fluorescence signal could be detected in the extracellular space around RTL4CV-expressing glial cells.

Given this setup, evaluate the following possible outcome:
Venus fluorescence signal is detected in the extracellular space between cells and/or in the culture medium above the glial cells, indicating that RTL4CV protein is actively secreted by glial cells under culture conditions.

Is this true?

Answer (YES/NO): YES